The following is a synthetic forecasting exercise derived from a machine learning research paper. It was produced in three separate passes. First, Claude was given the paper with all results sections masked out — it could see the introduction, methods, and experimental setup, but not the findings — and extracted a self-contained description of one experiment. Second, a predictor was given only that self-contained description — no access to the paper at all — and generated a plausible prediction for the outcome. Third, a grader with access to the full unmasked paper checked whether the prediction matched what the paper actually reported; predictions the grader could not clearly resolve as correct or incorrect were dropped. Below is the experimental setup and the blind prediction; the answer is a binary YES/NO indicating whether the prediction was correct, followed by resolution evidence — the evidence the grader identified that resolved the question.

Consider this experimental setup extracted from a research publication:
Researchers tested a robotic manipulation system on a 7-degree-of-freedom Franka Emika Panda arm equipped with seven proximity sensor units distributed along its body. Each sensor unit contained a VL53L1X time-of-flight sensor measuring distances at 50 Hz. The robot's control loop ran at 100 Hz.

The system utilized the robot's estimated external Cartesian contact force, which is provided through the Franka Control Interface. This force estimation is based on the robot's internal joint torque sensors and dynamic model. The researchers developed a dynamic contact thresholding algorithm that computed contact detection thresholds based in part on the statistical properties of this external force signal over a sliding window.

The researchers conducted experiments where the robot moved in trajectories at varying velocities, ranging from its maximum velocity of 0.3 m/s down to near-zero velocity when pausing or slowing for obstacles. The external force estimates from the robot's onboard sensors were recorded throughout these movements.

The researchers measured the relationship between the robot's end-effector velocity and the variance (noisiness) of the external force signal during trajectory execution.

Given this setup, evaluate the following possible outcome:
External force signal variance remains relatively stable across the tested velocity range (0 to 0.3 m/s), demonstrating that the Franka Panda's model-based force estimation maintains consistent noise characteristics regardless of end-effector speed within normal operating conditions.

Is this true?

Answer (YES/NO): NO